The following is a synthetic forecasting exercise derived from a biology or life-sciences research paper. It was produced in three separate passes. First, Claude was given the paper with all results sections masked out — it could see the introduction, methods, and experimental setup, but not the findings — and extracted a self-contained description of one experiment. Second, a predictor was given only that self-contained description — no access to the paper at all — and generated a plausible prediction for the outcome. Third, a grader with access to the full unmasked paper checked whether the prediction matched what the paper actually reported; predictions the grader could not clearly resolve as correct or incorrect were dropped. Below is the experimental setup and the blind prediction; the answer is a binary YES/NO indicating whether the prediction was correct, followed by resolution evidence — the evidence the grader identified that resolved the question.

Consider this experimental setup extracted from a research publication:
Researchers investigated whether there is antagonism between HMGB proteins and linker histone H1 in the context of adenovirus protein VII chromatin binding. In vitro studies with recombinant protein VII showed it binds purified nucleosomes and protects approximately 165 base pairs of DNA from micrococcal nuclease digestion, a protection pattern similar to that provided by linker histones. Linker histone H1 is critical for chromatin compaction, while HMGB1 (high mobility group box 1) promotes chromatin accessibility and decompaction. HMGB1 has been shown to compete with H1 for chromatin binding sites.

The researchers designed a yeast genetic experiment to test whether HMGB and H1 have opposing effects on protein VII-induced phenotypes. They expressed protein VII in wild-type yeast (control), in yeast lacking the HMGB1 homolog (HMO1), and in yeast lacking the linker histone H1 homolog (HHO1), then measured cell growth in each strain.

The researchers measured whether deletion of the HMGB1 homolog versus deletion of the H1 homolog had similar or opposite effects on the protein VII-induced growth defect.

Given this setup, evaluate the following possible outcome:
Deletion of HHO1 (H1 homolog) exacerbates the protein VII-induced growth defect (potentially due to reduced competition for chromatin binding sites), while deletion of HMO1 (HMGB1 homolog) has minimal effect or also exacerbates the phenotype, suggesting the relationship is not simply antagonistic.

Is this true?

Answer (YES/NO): NO